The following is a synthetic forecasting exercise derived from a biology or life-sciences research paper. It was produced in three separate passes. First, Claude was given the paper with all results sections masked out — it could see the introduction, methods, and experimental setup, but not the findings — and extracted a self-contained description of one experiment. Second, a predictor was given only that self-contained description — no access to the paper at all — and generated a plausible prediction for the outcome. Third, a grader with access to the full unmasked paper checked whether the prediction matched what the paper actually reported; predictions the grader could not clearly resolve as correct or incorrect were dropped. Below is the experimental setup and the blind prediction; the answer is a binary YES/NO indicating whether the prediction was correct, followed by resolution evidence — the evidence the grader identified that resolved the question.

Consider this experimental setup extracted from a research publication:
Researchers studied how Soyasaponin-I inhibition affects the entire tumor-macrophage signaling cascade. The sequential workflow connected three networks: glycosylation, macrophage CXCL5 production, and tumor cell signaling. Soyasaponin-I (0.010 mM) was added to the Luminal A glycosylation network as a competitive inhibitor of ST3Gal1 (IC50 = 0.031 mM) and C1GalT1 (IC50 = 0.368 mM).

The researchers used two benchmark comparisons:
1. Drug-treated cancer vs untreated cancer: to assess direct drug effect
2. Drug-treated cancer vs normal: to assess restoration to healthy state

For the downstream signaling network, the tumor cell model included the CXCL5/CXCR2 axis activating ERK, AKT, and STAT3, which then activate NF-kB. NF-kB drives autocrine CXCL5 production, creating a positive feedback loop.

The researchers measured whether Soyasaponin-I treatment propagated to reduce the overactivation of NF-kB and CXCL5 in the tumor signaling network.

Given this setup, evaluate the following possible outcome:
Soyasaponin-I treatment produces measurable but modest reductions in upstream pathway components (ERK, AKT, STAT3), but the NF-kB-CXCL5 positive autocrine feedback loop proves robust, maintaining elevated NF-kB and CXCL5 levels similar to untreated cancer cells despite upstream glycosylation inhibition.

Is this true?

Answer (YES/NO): NO